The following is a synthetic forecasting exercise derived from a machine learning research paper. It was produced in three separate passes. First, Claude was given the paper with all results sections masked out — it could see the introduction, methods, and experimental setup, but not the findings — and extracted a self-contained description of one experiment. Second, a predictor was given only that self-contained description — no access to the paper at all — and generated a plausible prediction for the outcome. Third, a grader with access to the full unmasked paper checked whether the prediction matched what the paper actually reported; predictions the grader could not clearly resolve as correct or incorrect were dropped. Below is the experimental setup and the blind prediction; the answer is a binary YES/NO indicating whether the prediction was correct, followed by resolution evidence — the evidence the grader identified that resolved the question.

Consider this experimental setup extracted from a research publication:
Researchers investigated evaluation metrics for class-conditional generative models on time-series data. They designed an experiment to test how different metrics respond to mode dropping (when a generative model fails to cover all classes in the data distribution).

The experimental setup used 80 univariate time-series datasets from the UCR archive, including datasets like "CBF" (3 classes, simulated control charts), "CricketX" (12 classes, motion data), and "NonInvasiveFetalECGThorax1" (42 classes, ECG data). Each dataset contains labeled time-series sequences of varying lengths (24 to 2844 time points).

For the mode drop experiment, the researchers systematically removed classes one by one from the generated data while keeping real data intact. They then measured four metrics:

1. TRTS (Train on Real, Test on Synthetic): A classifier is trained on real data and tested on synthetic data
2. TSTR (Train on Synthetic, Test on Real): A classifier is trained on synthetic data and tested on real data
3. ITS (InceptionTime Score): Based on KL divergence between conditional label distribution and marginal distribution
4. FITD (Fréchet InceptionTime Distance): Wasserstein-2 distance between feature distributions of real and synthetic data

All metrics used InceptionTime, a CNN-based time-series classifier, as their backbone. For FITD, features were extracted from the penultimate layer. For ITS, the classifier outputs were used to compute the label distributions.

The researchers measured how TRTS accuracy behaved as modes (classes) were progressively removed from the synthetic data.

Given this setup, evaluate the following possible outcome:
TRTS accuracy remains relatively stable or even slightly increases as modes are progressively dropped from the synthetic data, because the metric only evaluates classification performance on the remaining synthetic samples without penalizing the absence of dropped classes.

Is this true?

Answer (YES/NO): YES